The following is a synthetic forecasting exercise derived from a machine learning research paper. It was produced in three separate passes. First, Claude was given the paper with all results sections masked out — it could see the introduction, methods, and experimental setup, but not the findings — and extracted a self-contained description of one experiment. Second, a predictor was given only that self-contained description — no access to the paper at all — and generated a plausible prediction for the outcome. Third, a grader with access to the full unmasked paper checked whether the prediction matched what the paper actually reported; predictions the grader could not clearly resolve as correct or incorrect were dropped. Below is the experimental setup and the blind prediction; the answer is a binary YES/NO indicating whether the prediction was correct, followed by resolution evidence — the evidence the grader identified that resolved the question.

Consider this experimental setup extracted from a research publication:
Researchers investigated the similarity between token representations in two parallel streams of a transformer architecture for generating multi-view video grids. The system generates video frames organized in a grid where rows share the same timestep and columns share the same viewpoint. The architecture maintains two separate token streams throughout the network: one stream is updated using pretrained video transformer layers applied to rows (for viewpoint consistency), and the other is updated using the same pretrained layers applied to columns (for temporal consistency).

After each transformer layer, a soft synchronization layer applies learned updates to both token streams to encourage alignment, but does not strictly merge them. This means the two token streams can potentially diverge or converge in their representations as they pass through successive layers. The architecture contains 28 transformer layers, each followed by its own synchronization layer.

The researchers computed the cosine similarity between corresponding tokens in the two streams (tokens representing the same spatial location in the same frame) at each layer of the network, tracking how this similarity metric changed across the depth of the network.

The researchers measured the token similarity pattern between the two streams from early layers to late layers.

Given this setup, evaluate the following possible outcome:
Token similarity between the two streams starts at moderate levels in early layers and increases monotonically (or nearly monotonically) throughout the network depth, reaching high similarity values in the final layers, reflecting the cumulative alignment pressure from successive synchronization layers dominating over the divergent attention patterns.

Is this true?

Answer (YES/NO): NO